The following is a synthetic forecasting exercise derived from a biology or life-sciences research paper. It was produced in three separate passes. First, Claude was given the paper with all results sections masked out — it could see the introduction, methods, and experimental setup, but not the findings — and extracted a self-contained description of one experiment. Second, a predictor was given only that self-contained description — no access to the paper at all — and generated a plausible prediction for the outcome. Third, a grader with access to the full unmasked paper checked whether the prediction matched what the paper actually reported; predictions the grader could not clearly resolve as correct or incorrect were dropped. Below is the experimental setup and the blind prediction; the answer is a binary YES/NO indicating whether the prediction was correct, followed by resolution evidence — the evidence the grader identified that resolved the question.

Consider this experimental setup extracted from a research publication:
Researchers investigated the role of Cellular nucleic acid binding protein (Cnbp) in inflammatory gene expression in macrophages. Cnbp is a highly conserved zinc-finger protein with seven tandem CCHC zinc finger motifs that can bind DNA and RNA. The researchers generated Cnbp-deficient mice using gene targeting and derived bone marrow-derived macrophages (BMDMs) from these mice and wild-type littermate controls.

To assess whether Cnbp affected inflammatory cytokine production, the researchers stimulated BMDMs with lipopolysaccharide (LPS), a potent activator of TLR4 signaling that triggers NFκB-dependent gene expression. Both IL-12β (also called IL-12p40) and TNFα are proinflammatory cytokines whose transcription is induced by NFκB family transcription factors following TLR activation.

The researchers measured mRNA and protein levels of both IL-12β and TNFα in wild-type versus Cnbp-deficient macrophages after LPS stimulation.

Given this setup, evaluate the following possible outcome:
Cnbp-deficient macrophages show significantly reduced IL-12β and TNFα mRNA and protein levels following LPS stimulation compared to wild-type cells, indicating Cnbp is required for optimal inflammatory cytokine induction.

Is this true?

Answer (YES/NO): NO